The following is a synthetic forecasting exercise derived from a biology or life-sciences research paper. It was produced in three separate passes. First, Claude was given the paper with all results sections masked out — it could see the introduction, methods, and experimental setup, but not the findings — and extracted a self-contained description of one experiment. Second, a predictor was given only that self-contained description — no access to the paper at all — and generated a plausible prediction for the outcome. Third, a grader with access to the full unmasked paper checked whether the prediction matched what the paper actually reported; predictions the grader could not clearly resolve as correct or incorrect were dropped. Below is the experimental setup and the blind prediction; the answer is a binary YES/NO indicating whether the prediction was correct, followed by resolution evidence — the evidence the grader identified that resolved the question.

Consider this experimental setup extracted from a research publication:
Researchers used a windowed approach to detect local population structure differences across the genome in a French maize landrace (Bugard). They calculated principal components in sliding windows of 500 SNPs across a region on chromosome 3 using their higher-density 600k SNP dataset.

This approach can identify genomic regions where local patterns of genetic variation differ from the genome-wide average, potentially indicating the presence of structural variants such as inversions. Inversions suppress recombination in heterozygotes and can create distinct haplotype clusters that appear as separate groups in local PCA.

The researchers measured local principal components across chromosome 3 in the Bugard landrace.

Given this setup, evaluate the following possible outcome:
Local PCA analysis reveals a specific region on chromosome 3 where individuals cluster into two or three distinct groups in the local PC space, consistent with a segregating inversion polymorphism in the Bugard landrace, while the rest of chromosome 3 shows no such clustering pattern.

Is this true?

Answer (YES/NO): YES